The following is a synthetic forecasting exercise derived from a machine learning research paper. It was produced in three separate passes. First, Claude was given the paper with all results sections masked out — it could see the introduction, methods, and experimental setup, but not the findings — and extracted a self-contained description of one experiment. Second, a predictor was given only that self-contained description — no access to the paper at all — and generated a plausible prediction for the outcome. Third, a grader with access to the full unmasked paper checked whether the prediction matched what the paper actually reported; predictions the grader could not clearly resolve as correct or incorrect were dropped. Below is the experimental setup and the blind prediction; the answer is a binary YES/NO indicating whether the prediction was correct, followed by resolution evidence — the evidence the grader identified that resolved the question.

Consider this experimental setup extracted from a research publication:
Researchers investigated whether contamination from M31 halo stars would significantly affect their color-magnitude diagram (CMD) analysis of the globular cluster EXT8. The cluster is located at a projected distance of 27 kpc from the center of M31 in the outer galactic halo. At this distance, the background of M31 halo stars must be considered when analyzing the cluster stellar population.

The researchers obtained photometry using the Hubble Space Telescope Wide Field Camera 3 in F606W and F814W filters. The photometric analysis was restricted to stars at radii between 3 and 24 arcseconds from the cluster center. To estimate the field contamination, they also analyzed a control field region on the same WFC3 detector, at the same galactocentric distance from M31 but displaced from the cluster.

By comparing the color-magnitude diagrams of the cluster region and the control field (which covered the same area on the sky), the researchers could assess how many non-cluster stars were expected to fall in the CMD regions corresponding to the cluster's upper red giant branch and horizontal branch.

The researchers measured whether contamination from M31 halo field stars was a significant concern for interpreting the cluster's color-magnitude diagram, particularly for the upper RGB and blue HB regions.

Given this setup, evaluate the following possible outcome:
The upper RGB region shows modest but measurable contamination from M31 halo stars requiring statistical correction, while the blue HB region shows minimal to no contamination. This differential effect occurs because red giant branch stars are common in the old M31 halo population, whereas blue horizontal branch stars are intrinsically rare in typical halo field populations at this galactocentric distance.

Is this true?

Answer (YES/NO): NO